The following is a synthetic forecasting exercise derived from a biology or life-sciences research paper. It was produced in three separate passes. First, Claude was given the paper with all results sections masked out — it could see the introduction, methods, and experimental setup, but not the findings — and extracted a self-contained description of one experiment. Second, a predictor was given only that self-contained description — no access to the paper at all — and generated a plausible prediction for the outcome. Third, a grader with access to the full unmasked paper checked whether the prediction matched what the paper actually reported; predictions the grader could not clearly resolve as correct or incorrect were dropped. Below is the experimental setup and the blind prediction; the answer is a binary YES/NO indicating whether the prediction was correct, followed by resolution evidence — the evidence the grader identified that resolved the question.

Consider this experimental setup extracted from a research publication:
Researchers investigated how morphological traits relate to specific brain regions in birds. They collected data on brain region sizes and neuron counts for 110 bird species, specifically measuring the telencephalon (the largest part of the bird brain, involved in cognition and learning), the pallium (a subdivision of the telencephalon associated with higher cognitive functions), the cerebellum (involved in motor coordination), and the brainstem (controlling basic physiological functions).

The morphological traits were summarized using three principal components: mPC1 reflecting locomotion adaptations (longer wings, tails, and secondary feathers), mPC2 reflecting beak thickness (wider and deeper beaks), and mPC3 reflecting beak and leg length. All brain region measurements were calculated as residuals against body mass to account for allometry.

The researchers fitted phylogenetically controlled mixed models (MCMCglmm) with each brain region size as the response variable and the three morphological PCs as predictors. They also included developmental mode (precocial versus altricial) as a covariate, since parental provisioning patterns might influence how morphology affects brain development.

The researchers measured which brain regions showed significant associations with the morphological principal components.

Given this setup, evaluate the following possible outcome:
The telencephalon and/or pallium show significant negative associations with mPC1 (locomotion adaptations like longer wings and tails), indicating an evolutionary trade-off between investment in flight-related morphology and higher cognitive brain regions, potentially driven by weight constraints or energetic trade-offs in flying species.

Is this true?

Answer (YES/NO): NO